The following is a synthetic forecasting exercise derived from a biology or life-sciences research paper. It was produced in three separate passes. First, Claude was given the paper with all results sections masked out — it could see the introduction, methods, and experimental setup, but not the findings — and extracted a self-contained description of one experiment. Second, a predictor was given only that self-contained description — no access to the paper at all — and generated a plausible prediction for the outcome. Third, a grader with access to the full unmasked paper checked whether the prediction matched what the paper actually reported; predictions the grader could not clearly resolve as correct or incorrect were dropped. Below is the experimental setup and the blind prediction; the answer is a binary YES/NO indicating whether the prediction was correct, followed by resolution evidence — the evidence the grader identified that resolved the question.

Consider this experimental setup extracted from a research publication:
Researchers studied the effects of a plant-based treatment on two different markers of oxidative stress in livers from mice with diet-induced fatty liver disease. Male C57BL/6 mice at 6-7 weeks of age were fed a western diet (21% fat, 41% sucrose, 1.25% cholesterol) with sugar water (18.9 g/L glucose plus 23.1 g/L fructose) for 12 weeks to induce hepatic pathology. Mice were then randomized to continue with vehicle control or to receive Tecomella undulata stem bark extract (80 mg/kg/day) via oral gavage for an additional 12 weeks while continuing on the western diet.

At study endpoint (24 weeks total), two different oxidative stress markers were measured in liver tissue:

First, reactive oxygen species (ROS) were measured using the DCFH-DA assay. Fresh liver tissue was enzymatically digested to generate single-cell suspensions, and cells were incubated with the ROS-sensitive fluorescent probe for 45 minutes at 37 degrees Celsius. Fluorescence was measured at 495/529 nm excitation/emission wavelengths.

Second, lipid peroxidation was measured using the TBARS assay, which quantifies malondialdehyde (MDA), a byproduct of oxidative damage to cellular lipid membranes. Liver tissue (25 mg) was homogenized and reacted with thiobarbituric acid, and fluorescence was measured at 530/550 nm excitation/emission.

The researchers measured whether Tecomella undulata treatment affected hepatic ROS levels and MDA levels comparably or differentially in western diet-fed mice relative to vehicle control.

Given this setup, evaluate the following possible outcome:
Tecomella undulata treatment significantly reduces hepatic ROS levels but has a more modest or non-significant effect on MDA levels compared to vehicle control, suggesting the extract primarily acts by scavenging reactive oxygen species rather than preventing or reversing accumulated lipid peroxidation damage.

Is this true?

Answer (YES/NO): NO